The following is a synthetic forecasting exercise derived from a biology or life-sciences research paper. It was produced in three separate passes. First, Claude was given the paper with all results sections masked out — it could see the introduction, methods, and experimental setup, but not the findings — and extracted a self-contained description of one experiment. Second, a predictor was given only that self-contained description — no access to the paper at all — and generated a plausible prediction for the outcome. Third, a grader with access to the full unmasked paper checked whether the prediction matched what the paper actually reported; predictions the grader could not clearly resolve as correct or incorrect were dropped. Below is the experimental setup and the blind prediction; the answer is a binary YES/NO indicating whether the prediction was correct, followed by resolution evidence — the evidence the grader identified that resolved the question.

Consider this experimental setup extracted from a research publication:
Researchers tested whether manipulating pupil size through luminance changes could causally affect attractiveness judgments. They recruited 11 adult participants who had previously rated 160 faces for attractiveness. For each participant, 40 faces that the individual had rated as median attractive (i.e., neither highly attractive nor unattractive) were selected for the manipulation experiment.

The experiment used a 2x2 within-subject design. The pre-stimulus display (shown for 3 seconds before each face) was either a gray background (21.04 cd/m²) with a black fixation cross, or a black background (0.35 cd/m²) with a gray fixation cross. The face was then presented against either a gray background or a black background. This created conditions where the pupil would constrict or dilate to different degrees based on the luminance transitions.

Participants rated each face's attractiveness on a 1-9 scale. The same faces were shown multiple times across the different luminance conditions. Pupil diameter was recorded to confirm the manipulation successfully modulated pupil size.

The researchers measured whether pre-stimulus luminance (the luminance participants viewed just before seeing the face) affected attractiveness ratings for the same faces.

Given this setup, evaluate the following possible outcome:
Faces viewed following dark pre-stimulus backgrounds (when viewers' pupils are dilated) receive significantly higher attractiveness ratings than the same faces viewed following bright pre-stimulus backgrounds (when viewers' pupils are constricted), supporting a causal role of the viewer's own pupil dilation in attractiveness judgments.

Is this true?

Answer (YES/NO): NO